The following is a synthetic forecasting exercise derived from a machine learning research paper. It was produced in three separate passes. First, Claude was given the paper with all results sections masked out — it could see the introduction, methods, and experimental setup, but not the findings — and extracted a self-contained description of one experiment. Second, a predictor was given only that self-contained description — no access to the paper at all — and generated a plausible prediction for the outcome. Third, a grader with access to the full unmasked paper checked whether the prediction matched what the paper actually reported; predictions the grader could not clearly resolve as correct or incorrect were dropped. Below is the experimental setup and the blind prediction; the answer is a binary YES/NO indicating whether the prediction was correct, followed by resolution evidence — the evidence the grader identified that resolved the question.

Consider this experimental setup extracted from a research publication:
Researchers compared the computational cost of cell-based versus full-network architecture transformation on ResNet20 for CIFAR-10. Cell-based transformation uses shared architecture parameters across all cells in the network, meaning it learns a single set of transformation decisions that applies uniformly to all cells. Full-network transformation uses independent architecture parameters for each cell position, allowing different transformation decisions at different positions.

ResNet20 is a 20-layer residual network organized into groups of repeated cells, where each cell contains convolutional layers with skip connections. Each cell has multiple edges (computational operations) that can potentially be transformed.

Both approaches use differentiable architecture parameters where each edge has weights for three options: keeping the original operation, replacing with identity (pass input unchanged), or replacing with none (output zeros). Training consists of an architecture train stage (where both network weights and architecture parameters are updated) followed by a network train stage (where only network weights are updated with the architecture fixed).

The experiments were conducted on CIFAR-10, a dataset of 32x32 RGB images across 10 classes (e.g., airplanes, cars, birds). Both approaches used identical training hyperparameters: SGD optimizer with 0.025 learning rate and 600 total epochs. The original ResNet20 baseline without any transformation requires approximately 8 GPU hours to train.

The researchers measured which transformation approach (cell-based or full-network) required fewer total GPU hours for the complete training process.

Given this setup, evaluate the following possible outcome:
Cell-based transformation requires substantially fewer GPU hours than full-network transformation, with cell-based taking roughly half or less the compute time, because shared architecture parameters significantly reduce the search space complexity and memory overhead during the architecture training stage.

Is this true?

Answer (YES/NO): NO